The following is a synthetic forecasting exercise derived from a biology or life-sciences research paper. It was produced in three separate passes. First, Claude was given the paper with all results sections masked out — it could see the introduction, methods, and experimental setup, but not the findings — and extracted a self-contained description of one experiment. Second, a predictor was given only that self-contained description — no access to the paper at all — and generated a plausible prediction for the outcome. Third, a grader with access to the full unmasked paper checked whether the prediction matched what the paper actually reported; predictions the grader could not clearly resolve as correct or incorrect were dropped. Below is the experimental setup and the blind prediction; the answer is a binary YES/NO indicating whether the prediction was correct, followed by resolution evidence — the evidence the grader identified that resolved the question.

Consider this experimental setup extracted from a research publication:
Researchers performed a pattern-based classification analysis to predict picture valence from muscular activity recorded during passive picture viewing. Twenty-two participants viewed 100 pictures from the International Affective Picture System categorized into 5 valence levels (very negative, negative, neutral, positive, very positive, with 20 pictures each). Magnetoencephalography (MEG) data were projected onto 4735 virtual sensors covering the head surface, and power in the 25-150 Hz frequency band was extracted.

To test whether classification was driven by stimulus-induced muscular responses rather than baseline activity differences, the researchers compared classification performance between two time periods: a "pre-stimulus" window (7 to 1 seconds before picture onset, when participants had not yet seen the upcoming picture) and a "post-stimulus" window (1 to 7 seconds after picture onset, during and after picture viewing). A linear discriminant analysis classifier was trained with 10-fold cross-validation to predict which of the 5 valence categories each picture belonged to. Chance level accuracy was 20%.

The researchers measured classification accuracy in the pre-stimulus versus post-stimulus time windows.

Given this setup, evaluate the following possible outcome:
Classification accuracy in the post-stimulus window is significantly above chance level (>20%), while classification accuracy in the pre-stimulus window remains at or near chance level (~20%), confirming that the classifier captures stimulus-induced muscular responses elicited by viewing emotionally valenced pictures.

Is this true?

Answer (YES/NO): YES